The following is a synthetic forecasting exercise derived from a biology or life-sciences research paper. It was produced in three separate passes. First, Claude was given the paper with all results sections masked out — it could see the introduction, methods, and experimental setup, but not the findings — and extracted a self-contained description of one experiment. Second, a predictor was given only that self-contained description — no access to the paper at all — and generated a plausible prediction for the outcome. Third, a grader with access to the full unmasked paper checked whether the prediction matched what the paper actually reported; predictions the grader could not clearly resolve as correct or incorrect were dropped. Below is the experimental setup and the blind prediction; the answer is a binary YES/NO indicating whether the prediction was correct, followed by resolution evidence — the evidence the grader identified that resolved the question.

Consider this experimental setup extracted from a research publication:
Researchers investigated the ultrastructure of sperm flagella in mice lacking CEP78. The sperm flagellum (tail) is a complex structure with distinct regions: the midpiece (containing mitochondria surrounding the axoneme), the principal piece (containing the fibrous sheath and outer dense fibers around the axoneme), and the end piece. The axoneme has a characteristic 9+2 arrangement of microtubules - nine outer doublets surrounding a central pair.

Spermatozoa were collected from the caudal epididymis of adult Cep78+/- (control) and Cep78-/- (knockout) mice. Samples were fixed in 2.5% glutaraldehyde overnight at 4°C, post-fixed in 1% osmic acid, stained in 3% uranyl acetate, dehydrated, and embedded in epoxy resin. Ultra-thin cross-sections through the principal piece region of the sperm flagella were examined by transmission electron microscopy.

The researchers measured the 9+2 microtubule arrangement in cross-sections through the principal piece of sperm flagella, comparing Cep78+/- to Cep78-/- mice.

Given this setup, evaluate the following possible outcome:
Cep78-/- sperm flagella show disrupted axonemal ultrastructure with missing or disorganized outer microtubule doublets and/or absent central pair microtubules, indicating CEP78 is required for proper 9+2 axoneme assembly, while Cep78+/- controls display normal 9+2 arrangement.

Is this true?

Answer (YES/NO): YES